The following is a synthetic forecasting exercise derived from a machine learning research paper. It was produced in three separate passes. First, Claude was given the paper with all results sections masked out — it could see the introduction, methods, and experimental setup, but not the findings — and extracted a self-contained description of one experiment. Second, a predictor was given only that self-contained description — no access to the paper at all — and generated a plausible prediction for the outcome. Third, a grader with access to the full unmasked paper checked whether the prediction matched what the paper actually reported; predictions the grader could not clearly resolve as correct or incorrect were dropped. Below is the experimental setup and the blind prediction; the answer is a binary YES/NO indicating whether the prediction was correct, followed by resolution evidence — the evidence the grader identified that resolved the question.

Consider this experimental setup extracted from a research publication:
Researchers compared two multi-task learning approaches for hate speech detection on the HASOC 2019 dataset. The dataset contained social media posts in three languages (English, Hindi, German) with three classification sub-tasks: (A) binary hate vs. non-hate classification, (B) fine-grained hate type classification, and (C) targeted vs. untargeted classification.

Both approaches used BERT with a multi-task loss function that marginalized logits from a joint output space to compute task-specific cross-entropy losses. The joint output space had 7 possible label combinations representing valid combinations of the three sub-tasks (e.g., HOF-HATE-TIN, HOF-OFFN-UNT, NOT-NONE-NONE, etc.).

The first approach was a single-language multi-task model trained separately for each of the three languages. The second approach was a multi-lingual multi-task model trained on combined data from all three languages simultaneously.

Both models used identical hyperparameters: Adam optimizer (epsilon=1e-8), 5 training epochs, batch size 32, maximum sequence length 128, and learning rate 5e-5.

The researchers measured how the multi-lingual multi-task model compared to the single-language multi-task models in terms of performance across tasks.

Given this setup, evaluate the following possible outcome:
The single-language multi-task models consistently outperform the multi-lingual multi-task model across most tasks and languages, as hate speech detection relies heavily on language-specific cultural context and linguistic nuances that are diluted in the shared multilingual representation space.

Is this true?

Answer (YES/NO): NO